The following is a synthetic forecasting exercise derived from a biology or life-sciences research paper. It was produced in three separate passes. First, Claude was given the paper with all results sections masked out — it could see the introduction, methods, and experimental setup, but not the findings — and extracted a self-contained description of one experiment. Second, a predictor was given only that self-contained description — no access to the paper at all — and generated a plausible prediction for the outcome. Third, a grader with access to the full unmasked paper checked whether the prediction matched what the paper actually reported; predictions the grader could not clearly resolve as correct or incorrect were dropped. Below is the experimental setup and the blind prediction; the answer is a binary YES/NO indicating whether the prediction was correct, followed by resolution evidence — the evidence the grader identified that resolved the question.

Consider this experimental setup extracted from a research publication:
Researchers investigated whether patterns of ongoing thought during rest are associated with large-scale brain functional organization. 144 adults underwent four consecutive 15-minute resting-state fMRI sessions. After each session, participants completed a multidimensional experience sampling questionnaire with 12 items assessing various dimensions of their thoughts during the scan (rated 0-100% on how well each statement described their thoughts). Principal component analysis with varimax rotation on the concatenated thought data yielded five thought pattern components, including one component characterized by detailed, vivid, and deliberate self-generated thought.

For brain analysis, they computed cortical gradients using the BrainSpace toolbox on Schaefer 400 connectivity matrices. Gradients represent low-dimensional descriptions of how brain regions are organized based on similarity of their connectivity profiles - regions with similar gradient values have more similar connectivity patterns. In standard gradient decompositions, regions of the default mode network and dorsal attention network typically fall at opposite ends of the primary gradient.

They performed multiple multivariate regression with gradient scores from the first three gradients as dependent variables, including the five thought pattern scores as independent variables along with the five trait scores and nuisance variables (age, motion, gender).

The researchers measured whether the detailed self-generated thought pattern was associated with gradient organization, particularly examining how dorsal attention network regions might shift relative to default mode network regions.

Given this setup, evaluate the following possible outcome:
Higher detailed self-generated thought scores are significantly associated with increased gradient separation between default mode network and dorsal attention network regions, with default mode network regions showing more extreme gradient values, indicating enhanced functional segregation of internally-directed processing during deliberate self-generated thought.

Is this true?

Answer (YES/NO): NO